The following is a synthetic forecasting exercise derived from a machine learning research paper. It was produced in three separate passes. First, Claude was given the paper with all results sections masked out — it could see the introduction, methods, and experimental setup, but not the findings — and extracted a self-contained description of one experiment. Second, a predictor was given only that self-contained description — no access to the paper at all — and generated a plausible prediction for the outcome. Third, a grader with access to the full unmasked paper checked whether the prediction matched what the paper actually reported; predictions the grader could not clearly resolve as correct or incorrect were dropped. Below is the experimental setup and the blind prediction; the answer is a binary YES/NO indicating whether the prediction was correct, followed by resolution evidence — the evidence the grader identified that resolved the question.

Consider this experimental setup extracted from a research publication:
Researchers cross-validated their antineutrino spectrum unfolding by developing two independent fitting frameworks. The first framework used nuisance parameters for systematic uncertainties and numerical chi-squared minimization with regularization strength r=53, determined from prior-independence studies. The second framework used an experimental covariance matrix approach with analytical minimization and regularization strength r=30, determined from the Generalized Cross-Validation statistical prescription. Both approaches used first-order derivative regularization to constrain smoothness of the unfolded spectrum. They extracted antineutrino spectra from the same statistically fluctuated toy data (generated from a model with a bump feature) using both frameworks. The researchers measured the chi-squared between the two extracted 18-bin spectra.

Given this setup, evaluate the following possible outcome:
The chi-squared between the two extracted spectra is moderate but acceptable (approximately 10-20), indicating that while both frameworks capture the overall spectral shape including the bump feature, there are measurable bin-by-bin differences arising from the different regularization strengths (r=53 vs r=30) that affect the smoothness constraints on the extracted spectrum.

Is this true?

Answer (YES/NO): NO